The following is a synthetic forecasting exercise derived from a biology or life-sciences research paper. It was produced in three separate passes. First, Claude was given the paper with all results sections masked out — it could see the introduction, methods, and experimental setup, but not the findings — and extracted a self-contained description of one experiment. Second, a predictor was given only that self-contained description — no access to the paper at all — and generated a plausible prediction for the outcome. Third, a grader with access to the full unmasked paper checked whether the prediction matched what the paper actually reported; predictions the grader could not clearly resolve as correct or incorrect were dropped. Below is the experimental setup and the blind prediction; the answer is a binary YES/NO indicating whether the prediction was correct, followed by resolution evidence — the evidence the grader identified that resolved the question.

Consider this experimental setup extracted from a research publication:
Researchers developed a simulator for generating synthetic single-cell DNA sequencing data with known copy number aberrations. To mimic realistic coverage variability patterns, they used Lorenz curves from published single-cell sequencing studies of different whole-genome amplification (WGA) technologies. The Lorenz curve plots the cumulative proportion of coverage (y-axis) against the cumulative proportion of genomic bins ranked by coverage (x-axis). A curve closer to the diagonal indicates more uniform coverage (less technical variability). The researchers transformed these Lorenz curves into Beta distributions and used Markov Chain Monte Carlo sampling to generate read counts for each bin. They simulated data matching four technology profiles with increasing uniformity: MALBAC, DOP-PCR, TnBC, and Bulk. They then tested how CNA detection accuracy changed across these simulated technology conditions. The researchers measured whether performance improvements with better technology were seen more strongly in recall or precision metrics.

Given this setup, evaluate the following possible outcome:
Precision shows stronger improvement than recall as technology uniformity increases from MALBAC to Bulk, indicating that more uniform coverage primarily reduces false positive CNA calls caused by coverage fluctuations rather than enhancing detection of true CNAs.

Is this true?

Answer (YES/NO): NO